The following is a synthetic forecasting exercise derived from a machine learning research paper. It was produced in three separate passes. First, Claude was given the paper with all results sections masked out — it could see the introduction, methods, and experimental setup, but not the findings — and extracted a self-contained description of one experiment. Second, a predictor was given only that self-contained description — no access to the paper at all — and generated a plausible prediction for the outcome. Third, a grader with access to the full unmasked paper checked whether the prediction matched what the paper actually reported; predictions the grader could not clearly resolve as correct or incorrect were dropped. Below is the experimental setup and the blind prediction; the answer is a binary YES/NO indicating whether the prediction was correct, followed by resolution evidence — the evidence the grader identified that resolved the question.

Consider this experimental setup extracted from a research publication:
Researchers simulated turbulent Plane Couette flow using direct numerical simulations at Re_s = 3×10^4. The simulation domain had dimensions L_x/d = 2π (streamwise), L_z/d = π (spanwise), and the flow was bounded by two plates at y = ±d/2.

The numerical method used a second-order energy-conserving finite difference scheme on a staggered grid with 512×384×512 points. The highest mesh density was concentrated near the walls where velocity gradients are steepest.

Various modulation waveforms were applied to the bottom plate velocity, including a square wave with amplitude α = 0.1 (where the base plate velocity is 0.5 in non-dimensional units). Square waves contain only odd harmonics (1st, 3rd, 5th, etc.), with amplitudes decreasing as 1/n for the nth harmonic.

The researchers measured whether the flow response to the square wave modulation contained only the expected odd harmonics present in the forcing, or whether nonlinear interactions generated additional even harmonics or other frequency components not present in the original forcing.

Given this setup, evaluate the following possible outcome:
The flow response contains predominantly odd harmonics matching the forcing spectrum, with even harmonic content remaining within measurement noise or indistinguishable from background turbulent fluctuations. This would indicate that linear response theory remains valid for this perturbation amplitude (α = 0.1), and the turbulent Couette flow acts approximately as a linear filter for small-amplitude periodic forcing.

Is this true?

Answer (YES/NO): YES